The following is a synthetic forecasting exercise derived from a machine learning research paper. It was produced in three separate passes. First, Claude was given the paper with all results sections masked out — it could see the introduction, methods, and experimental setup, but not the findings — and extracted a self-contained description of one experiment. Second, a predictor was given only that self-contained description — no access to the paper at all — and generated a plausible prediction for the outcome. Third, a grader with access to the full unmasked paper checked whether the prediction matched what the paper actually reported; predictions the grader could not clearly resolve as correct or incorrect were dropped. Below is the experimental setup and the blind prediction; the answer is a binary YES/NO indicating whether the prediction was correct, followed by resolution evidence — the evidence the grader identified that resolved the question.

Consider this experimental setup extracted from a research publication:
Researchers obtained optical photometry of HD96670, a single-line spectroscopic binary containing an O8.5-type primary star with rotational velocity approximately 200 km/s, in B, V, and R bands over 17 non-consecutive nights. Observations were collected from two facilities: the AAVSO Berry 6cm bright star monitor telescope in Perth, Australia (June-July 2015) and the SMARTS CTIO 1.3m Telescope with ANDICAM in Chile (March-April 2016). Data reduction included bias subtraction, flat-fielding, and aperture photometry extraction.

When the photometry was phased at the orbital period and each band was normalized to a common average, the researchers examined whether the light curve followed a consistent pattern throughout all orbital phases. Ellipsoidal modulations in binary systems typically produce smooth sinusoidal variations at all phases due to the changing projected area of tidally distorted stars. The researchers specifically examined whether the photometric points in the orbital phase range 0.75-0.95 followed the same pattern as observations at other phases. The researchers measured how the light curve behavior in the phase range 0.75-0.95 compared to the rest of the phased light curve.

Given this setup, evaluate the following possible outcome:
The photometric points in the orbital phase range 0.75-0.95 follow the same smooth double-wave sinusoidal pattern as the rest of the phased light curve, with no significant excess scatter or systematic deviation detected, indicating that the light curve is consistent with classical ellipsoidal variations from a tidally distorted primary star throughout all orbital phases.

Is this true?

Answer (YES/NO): NO